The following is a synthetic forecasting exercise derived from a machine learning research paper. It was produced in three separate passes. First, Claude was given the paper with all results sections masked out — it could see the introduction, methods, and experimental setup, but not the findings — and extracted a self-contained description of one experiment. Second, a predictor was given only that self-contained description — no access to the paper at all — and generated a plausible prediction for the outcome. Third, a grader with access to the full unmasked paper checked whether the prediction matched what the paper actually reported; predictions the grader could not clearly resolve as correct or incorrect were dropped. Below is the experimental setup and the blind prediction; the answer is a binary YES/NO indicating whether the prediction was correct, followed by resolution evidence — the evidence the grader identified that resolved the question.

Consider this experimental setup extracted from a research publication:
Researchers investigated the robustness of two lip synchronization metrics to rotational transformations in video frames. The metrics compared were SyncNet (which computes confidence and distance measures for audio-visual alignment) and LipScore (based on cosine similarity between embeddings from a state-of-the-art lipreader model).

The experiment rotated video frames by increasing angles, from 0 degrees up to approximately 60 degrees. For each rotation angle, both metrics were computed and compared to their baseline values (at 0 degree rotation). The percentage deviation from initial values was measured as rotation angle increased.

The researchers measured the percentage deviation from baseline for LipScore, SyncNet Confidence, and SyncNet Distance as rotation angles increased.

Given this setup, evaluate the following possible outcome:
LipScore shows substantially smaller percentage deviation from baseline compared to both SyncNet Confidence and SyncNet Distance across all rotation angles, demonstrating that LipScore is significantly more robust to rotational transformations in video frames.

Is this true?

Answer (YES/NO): YES